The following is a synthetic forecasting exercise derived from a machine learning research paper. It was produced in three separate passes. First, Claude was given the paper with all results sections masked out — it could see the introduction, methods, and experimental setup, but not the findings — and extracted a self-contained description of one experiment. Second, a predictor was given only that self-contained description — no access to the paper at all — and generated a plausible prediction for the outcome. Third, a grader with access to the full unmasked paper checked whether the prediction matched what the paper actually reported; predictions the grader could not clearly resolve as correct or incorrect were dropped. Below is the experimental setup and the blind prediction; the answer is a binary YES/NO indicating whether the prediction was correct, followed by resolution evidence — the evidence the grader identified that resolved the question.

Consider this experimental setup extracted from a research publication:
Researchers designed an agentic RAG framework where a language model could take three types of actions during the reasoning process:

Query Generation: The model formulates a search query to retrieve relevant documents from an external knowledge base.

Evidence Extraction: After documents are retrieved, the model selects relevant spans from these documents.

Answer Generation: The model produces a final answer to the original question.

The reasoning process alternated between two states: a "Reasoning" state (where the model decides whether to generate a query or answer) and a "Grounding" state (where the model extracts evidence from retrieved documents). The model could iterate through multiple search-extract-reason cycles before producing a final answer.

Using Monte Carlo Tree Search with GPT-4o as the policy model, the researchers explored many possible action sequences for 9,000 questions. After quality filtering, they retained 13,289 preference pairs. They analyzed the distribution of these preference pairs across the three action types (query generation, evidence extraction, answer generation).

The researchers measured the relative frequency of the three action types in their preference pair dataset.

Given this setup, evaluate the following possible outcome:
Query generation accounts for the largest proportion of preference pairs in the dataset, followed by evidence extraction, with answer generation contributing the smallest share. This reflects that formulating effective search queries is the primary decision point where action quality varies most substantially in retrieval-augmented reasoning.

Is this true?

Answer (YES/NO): NO